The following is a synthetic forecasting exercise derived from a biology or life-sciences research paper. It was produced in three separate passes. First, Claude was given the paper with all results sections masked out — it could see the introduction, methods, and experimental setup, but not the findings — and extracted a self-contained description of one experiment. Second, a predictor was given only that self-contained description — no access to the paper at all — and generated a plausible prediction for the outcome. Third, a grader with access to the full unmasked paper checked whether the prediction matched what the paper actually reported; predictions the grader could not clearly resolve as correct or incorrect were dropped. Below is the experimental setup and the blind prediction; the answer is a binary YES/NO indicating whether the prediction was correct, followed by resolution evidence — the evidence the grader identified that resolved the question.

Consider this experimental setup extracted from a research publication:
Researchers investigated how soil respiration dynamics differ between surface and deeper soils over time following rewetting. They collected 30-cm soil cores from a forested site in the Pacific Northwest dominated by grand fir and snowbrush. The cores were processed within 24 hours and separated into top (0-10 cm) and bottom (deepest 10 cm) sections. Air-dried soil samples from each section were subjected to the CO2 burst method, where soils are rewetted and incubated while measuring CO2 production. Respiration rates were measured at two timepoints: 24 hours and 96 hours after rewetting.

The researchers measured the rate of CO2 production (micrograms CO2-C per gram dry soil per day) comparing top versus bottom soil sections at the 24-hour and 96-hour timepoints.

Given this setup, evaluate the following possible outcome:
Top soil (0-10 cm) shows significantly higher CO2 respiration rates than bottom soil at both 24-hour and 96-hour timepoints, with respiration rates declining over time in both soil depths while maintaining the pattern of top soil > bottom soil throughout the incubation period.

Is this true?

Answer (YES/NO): NO